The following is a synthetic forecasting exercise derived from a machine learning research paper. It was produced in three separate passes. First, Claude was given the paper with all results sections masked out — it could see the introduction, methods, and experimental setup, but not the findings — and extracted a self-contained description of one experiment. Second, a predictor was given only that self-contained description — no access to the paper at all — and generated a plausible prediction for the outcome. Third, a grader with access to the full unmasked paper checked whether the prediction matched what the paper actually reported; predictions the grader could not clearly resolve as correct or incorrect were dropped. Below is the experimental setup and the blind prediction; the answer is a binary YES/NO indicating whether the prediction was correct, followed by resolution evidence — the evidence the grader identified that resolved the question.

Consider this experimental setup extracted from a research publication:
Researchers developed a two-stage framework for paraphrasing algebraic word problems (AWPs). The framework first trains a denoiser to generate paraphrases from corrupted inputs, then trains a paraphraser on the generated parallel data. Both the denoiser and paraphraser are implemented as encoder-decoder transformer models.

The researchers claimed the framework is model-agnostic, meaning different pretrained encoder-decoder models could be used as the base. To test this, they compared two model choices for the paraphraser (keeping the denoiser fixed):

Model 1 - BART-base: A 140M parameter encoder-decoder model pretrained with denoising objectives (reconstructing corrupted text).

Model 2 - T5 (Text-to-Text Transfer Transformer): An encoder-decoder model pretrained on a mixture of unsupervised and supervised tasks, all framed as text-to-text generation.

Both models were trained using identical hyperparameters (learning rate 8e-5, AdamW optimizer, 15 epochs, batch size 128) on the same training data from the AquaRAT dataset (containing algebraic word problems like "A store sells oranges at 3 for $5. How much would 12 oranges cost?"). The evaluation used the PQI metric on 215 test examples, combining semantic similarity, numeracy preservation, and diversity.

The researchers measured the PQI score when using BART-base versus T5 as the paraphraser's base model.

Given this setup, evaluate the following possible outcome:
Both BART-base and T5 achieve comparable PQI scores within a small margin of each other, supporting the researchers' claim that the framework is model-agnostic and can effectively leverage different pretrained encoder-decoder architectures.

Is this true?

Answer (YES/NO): NO